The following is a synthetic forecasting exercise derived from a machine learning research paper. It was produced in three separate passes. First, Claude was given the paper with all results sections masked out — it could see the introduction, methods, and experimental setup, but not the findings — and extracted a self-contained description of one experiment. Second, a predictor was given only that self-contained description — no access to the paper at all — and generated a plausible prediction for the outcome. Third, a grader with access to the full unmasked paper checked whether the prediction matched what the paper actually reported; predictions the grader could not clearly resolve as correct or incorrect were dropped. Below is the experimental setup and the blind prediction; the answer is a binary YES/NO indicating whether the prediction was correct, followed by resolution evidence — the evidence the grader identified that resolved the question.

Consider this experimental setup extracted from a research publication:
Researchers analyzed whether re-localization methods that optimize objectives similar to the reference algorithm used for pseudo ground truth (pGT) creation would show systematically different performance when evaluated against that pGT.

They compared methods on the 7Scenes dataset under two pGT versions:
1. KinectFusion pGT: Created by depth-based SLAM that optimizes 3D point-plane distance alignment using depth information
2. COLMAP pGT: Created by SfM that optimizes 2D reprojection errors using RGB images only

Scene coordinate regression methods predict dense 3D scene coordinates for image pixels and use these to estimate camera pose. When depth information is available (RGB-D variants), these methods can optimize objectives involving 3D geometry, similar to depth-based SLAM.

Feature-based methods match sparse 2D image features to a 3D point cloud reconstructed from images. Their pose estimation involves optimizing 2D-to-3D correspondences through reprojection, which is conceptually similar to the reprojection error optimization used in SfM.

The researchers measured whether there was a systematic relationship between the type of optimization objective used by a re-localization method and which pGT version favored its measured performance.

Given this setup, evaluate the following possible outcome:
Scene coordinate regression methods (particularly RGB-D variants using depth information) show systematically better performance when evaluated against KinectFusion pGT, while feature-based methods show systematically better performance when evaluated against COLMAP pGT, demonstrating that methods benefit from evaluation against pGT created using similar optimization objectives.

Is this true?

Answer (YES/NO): YES